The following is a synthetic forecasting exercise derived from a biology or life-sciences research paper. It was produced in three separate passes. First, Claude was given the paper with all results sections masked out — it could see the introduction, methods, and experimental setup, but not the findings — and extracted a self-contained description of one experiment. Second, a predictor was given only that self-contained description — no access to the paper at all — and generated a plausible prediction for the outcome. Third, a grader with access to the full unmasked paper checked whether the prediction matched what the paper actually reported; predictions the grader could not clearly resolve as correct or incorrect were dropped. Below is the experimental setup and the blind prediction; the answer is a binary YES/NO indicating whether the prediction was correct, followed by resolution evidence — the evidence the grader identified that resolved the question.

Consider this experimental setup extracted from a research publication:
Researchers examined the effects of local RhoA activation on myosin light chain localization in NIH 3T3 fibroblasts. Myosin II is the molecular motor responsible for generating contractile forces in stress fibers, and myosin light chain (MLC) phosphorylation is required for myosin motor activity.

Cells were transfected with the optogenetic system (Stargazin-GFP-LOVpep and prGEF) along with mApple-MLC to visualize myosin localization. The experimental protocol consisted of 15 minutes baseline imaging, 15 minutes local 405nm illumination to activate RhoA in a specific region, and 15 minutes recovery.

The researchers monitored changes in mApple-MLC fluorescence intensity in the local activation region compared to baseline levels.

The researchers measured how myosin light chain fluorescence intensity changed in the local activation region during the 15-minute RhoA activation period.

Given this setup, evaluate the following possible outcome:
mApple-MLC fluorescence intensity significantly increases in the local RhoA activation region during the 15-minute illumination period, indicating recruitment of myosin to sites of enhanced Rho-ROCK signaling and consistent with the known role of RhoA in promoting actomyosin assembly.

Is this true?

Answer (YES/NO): YES